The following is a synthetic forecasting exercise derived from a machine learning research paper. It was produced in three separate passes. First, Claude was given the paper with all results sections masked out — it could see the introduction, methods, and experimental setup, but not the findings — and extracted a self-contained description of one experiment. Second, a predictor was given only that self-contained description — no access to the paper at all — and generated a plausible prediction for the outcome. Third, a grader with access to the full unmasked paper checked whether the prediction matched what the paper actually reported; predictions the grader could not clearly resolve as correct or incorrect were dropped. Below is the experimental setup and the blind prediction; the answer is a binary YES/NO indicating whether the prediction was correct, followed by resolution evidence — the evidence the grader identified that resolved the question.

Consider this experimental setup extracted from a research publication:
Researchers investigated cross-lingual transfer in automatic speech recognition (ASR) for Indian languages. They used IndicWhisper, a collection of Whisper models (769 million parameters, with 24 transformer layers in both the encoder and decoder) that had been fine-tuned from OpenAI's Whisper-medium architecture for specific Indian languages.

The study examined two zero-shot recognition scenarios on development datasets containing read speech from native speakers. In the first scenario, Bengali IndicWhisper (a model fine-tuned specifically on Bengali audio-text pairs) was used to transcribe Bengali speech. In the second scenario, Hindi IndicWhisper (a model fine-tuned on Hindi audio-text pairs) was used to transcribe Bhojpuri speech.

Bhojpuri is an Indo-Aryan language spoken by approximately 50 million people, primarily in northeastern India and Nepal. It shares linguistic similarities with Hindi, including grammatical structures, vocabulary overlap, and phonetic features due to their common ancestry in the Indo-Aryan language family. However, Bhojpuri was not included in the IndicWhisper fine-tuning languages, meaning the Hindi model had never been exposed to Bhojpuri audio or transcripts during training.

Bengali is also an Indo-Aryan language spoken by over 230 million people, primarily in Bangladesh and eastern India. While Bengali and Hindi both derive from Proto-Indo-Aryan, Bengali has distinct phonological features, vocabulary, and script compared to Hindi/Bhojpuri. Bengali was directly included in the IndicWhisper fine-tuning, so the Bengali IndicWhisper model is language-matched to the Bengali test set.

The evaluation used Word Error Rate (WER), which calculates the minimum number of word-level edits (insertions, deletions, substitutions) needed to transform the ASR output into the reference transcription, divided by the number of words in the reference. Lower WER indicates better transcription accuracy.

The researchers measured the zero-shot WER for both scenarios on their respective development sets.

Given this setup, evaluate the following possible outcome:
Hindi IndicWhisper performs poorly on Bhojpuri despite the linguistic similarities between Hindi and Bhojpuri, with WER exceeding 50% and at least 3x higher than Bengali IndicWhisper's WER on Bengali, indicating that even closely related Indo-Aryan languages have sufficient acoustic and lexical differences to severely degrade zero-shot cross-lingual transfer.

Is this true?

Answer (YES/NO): NO